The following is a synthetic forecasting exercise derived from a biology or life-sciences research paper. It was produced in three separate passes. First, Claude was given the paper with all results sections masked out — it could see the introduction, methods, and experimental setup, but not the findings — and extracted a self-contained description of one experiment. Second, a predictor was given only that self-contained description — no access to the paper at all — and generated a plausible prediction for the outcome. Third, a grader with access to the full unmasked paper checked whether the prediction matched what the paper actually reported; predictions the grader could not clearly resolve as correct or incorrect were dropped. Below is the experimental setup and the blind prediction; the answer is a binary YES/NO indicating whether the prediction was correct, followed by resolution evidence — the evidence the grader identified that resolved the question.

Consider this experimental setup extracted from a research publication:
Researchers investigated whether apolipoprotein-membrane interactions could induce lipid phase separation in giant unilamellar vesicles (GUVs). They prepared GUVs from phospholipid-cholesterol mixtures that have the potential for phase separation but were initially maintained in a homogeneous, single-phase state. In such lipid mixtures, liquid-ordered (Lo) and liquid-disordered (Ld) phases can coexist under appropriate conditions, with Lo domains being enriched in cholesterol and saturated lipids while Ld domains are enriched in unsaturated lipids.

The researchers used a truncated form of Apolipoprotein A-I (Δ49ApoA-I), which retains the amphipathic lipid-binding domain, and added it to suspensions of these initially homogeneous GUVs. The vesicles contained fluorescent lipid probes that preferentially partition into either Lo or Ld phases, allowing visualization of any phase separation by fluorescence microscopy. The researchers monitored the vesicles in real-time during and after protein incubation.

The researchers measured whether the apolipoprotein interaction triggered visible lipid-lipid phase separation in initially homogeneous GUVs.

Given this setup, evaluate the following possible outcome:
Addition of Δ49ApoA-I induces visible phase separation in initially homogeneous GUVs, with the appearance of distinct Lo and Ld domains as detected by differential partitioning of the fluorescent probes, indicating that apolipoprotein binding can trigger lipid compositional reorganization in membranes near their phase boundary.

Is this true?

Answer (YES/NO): YES